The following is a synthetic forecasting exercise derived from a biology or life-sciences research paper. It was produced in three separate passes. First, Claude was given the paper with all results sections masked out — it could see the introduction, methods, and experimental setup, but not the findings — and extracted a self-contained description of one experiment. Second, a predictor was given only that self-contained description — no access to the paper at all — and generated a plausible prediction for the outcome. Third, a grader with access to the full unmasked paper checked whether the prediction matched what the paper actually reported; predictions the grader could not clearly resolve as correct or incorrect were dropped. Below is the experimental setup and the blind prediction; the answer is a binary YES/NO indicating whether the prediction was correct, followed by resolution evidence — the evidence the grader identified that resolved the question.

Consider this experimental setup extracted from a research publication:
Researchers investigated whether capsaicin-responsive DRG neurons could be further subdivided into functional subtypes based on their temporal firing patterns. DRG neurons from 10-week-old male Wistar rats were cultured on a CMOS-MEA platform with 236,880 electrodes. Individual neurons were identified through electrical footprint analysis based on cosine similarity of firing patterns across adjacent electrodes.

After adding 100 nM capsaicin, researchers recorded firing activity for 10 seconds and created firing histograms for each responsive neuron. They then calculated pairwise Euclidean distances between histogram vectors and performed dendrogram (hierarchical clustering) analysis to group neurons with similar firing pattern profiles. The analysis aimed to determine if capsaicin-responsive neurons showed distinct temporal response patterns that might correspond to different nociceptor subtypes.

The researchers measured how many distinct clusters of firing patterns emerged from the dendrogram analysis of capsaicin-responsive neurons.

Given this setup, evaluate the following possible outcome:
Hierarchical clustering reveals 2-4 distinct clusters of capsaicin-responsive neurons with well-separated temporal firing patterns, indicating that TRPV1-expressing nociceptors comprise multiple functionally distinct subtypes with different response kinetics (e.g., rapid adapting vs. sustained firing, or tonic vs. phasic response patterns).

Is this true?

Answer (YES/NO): NO